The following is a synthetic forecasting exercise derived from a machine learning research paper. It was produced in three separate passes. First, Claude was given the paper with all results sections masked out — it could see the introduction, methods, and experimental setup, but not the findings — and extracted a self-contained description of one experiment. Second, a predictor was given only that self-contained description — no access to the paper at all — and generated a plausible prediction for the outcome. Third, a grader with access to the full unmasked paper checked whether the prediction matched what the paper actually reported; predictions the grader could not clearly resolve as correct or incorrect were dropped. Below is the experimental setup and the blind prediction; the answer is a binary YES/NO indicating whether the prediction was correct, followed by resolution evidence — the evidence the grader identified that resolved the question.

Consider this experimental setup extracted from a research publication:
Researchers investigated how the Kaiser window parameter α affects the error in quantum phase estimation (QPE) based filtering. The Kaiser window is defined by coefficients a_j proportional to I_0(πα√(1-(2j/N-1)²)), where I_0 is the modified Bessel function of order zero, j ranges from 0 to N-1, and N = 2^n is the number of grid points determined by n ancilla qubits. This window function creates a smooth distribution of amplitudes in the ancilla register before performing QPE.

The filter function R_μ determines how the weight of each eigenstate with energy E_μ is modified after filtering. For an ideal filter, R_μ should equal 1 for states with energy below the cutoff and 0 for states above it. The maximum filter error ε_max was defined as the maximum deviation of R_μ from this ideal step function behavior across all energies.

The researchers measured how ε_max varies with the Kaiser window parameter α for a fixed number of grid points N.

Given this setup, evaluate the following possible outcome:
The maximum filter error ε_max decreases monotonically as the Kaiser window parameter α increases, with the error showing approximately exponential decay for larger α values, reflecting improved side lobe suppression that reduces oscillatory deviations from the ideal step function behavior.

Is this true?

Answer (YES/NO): YES